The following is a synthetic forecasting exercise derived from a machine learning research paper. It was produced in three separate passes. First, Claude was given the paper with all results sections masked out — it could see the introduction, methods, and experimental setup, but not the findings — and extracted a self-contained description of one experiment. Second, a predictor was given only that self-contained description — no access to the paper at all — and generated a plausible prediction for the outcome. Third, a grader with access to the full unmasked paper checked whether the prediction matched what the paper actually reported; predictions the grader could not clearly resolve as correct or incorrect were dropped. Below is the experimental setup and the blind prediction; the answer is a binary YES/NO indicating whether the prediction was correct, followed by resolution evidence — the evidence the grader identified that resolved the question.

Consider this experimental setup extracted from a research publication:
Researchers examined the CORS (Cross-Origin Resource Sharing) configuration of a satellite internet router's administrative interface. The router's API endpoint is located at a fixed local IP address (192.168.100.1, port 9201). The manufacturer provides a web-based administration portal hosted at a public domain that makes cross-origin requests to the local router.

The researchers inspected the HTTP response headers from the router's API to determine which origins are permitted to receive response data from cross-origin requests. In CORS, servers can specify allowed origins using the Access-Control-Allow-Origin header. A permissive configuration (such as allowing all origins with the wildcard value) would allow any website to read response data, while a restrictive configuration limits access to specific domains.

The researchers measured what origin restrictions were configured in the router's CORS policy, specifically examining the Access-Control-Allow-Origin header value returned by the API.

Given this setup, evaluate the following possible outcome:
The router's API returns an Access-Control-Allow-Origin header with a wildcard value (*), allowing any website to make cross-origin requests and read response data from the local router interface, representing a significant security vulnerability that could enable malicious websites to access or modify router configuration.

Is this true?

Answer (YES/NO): NO